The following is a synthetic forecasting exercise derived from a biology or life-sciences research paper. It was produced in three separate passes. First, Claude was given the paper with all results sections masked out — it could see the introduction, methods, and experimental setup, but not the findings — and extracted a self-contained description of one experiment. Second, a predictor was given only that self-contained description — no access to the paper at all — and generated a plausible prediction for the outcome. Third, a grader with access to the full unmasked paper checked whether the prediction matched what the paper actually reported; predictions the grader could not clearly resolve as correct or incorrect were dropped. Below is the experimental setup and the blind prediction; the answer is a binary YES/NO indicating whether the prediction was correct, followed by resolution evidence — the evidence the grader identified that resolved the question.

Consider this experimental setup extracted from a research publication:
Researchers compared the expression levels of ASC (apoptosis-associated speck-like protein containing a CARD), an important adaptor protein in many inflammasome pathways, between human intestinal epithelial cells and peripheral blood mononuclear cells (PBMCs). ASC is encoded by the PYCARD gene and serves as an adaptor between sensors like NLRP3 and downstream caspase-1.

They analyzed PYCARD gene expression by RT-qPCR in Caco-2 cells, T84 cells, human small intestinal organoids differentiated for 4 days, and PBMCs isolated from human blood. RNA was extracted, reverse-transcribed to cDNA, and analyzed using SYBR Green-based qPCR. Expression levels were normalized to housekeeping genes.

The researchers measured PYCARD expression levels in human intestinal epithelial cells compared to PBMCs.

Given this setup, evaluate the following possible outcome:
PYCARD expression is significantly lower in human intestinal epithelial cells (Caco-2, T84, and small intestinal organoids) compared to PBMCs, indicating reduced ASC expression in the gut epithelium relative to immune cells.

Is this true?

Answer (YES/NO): YES